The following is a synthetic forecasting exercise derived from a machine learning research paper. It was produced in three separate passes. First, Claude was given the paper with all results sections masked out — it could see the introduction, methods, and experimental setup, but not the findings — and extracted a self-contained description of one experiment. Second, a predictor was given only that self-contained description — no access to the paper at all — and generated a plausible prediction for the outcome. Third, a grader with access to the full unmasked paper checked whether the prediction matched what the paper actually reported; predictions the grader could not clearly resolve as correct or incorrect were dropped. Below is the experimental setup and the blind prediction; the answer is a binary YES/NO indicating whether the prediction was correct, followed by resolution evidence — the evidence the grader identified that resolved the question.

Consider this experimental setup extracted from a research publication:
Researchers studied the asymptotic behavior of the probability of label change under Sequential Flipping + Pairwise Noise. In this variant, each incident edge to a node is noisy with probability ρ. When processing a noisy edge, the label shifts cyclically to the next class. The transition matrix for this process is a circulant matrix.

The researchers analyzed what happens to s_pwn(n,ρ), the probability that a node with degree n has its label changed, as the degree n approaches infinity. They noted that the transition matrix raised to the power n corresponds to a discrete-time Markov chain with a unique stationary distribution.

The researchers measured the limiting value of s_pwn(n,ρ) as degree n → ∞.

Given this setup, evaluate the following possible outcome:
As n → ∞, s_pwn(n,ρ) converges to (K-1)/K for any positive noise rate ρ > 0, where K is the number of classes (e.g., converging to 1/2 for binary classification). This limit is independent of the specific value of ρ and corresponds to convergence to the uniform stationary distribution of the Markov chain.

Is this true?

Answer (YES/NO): YES